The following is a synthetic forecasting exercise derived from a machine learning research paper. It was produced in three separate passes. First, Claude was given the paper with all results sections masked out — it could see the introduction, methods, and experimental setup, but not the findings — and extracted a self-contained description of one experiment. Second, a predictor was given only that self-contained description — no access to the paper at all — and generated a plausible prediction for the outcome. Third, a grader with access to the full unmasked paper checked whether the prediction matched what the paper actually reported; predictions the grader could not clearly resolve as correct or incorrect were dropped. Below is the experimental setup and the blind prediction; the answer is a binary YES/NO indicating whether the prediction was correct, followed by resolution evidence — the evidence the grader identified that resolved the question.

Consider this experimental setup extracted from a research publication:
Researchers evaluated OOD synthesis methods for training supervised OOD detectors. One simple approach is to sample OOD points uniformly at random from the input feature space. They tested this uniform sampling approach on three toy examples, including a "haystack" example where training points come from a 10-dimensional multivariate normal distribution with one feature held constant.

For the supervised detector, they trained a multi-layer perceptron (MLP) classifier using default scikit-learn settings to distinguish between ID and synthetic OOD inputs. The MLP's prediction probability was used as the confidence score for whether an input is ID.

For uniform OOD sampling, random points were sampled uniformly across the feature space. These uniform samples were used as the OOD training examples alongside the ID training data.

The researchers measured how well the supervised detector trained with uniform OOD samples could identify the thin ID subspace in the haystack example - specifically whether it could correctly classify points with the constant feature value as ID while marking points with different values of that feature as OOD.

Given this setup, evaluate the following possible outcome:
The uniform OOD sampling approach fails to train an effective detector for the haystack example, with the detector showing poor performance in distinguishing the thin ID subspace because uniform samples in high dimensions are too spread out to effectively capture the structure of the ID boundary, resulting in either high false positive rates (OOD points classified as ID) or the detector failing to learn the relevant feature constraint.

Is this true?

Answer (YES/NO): YES